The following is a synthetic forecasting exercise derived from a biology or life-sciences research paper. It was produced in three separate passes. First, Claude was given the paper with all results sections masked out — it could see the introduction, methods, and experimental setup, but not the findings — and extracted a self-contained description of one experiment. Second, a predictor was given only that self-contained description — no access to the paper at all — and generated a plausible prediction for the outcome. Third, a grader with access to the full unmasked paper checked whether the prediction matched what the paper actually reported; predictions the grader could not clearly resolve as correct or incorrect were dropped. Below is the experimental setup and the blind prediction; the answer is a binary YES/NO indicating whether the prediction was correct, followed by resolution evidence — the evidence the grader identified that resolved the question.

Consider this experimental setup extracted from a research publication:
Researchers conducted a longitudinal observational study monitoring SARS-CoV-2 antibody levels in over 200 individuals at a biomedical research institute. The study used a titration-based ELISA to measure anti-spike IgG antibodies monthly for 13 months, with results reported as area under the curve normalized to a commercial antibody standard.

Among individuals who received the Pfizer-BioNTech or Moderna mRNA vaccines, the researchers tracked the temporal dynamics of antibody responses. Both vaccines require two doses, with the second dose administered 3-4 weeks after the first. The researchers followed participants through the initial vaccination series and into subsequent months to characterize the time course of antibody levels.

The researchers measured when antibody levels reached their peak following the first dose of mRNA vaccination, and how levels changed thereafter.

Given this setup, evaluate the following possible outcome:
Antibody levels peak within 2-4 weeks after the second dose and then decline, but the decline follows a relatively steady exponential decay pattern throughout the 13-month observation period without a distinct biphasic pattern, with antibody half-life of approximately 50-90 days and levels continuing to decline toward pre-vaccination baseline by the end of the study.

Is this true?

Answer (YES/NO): NO